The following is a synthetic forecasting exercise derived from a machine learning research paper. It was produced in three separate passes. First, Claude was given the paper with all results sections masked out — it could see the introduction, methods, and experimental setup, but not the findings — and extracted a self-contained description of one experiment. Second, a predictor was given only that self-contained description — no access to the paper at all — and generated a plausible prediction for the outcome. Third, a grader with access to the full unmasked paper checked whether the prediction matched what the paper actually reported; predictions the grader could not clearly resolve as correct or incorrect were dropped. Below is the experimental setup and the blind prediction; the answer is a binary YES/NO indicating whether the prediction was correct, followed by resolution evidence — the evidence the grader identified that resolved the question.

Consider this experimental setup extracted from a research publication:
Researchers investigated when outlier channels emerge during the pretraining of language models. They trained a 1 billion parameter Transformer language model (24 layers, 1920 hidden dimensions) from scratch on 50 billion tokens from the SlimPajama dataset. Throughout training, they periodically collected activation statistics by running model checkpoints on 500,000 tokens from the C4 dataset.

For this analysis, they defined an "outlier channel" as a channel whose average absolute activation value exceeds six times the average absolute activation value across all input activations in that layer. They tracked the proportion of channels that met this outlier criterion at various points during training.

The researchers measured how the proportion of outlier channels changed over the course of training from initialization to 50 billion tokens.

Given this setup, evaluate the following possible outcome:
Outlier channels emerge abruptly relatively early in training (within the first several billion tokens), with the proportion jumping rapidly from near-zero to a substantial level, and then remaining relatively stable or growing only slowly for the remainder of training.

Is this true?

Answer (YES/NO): NO